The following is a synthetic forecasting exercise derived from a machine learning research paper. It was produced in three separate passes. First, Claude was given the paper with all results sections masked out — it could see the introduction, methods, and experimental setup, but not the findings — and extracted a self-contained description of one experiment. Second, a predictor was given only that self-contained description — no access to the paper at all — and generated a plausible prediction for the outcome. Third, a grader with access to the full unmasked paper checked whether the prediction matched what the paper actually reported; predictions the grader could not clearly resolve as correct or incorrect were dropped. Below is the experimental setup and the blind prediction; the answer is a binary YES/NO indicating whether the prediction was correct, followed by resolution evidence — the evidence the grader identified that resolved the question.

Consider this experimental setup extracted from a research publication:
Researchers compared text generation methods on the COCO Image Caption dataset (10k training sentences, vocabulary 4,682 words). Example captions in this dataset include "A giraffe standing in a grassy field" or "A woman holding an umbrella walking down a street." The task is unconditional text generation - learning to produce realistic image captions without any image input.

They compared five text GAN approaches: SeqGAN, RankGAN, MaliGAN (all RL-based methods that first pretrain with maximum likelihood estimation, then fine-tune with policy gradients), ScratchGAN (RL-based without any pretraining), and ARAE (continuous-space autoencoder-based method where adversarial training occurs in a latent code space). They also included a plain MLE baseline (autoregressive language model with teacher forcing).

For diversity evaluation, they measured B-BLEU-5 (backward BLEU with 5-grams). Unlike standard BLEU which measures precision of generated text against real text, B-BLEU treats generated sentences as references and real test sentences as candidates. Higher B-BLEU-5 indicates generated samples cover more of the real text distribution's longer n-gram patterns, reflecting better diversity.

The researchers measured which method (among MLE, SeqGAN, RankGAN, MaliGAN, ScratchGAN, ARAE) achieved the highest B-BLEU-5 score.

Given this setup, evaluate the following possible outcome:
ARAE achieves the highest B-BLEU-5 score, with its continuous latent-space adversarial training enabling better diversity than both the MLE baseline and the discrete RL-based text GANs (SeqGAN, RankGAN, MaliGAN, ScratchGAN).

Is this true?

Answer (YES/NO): YES